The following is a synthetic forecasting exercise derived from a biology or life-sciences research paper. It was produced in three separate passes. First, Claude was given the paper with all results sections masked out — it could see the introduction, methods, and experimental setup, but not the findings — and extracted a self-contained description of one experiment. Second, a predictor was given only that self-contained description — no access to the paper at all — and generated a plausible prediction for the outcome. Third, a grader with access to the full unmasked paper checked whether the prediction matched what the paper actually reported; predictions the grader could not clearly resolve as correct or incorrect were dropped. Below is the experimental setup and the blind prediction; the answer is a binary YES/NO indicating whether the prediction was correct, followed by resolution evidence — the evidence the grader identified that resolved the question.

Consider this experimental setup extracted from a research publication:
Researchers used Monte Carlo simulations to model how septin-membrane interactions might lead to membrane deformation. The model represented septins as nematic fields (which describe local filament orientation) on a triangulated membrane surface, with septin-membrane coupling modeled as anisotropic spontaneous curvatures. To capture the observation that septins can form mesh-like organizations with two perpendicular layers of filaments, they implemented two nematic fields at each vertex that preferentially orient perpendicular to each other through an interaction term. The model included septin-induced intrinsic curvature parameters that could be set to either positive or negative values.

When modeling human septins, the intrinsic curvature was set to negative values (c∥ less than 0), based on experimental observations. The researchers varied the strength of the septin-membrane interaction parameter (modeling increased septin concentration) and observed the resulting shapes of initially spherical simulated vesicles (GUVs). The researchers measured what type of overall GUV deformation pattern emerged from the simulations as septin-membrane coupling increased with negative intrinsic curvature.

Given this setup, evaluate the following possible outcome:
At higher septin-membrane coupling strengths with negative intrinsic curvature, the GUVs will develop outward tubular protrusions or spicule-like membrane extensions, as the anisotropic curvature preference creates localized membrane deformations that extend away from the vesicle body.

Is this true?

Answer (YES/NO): NO